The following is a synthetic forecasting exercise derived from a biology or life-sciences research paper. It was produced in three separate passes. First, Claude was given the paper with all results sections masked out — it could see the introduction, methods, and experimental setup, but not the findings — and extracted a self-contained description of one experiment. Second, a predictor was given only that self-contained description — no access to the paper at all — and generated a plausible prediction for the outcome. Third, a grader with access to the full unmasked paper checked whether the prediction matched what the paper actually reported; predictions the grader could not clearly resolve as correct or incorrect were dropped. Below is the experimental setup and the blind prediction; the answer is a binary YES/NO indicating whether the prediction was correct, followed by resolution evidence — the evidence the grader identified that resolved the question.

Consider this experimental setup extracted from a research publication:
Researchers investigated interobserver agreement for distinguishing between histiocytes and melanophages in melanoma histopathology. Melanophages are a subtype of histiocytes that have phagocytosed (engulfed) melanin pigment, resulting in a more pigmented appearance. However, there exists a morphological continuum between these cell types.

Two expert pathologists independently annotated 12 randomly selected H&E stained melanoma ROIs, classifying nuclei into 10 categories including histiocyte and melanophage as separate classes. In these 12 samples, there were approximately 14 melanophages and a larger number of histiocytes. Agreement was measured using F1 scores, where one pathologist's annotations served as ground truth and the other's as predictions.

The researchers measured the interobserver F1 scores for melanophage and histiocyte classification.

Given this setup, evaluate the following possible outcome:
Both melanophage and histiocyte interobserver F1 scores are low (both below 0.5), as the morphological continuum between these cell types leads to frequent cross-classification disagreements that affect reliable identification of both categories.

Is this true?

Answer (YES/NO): YES